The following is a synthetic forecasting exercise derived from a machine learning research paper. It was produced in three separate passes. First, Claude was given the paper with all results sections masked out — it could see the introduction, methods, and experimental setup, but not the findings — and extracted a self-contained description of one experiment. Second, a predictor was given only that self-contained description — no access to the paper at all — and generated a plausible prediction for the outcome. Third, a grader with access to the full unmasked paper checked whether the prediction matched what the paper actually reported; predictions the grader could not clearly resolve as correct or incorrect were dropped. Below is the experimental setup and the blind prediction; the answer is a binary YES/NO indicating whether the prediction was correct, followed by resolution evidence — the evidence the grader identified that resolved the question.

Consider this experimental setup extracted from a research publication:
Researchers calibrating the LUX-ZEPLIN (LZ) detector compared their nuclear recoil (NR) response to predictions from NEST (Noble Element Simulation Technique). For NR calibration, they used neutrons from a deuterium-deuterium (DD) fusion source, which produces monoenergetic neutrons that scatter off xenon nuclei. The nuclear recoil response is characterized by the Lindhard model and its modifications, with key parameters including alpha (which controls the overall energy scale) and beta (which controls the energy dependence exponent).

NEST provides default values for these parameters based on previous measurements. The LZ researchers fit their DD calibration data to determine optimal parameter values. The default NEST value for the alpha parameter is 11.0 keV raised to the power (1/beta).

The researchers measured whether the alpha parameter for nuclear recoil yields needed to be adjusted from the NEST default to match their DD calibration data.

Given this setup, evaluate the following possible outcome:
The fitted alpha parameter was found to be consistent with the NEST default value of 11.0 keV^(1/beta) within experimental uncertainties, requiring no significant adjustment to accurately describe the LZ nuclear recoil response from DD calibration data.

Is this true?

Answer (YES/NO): NO